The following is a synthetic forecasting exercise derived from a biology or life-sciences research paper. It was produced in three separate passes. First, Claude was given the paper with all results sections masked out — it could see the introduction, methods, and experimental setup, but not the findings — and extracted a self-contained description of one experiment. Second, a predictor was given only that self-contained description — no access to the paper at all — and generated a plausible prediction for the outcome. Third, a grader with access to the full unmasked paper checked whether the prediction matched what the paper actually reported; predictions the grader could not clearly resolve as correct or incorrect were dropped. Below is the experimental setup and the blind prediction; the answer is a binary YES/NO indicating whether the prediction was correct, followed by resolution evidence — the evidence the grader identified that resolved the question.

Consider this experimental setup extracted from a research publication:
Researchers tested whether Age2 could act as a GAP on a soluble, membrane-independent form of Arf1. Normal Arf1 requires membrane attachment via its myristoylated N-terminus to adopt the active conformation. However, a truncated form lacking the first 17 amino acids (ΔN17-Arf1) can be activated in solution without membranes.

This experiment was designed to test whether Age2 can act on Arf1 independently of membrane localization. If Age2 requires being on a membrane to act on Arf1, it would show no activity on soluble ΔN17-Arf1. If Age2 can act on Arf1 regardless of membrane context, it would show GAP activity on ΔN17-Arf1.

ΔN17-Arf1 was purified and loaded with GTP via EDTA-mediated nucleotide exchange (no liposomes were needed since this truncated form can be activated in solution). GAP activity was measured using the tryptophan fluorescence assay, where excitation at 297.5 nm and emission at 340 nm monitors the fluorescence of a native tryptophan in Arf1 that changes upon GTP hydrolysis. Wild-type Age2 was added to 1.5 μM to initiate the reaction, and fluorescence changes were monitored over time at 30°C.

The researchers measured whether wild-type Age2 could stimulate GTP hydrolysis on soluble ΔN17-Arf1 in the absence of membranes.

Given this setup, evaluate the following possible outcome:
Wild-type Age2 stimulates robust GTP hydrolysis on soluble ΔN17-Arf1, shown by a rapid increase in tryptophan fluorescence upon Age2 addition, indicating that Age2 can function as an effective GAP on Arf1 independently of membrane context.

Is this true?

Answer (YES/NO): YES